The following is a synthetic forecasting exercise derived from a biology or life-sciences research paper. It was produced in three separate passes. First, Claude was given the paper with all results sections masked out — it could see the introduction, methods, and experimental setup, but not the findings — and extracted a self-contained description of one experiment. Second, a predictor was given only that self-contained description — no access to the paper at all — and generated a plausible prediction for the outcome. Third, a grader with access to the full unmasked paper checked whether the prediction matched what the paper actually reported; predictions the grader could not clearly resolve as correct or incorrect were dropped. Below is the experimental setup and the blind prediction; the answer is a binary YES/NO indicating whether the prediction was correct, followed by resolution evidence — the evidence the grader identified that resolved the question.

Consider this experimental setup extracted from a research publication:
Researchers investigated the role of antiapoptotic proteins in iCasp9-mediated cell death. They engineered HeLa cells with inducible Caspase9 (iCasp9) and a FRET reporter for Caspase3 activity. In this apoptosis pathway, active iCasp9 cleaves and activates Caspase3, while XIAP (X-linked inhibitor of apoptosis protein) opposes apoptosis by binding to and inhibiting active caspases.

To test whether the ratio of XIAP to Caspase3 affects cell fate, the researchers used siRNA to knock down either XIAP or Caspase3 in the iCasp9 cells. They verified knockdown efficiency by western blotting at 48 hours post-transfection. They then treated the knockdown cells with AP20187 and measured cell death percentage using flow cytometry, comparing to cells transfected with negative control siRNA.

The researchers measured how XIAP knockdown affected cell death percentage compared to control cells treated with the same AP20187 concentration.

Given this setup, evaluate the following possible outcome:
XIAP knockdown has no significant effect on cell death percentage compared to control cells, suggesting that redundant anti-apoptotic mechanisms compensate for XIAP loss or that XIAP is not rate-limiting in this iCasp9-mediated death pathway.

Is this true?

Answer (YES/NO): NO